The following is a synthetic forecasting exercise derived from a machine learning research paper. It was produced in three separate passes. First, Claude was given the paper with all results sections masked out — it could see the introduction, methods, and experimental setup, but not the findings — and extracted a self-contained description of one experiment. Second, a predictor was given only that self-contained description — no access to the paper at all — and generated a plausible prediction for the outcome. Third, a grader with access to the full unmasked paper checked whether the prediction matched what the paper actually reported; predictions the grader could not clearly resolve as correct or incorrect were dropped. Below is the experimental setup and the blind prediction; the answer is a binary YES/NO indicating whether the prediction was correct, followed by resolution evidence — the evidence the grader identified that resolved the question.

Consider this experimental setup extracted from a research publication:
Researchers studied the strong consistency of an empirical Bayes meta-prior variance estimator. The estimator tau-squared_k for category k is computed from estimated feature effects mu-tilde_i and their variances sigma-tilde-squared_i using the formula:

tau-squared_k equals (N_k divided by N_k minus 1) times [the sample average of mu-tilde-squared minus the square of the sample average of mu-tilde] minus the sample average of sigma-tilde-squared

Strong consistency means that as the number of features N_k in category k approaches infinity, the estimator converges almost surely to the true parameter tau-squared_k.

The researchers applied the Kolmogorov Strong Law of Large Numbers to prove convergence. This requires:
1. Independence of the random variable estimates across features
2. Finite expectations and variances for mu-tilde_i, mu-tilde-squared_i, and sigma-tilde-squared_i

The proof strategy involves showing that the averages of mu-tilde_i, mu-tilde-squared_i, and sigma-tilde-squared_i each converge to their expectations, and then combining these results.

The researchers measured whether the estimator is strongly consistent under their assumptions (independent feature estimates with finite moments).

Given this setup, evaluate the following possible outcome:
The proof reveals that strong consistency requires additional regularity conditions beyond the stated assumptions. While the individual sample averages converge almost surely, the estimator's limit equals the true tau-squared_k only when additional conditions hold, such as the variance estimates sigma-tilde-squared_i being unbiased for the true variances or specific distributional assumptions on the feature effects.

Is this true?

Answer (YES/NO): NO